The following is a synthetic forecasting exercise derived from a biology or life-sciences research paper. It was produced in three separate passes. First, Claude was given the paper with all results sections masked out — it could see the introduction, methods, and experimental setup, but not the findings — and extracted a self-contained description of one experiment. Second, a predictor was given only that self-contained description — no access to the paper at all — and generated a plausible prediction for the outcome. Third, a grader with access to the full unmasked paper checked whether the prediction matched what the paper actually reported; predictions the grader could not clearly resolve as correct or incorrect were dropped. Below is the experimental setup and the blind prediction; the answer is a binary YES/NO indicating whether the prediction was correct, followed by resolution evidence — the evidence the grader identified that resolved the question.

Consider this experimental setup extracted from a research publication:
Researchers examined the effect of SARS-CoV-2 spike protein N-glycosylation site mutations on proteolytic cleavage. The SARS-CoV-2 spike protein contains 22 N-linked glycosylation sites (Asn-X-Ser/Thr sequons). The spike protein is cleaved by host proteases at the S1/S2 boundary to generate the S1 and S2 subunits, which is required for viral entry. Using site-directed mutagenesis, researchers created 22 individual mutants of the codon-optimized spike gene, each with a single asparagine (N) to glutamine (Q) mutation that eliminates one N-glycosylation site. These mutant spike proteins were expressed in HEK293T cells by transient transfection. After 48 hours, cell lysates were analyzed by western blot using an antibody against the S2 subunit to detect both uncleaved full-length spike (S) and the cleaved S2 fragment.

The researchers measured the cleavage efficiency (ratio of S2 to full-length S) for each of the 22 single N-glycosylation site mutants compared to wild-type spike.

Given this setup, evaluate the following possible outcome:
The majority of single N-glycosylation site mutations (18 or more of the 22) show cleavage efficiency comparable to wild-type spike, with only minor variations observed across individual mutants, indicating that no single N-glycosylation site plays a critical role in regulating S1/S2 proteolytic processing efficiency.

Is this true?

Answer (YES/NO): NO